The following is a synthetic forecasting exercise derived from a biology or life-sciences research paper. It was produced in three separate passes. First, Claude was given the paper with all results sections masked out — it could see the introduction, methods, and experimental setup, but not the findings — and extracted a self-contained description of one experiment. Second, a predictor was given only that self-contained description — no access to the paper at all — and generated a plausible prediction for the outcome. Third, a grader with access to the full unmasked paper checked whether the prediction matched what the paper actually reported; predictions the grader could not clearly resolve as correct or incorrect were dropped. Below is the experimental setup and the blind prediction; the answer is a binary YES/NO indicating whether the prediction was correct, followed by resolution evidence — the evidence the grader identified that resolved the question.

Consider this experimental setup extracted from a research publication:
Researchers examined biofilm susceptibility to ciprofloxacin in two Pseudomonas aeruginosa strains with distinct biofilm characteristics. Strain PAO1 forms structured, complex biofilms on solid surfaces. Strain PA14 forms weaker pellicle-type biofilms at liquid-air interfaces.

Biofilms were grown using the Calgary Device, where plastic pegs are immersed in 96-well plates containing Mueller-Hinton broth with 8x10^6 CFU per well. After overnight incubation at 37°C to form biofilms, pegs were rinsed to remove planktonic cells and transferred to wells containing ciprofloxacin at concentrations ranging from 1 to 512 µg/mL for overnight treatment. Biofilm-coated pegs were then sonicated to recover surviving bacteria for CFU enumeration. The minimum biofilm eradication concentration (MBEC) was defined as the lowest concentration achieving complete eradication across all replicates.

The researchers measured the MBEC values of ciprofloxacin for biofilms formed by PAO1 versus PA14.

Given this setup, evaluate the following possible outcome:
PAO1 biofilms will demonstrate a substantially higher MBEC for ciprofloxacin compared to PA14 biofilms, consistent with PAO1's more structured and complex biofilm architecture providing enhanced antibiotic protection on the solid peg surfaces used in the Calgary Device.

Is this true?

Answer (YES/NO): YES